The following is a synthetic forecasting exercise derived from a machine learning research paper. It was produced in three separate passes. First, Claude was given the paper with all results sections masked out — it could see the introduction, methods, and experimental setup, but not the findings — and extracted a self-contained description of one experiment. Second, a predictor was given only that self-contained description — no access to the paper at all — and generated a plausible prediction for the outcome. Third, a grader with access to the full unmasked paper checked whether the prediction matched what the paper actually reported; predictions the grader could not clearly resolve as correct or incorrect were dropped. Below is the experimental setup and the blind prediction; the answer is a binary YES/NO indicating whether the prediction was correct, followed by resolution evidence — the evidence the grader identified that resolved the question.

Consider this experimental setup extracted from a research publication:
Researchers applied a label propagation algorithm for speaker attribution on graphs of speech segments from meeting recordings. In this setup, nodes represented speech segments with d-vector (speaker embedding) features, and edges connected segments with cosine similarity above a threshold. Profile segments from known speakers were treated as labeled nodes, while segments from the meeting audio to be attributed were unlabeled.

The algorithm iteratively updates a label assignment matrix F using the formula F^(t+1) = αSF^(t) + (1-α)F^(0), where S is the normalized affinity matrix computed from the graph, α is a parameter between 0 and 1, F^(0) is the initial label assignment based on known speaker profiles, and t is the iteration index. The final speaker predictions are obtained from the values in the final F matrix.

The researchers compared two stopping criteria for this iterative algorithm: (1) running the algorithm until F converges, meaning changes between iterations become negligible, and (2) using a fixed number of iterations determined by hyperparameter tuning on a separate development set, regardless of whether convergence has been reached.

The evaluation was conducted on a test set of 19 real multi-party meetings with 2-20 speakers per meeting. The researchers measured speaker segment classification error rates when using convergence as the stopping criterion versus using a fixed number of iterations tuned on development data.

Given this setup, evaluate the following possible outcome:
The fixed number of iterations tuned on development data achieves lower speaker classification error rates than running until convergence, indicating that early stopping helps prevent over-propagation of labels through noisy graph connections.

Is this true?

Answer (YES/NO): YES